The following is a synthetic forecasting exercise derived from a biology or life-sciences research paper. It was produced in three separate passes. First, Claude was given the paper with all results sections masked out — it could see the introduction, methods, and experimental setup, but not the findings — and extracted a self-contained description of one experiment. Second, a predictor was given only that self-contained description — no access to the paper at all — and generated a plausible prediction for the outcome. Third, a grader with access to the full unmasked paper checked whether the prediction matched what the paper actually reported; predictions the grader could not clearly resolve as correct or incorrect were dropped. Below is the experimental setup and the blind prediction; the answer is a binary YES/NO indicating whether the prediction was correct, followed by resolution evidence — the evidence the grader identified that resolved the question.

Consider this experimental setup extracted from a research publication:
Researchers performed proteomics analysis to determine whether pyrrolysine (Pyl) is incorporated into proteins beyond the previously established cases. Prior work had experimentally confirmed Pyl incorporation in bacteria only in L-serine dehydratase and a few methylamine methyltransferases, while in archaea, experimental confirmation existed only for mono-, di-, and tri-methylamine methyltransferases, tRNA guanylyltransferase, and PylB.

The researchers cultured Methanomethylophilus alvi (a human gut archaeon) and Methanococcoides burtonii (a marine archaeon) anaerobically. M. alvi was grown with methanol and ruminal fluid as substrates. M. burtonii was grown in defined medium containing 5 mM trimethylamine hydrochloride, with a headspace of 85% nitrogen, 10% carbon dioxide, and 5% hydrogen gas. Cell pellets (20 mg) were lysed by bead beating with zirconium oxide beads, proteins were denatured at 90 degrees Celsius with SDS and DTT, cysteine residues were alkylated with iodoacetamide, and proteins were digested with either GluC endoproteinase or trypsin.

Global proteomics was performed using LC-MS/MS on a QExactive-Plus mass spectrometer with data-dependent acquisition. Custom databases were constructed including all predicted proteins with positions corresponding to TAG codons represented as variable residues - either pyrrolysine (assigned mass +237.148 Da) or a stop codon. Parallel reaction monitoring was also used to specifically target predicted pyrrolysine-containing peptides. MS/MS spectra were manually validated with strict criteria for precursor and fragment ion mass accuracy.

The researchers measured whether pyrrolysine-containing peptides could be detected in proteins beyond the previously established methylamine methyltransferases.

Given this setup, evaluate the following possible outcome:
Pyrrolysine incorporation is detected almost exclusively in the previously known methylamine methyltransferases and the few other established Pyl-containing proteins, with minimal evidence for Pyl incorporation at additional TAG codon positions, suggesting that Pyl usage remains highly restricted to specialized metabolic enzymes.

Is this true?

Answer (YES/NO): NO